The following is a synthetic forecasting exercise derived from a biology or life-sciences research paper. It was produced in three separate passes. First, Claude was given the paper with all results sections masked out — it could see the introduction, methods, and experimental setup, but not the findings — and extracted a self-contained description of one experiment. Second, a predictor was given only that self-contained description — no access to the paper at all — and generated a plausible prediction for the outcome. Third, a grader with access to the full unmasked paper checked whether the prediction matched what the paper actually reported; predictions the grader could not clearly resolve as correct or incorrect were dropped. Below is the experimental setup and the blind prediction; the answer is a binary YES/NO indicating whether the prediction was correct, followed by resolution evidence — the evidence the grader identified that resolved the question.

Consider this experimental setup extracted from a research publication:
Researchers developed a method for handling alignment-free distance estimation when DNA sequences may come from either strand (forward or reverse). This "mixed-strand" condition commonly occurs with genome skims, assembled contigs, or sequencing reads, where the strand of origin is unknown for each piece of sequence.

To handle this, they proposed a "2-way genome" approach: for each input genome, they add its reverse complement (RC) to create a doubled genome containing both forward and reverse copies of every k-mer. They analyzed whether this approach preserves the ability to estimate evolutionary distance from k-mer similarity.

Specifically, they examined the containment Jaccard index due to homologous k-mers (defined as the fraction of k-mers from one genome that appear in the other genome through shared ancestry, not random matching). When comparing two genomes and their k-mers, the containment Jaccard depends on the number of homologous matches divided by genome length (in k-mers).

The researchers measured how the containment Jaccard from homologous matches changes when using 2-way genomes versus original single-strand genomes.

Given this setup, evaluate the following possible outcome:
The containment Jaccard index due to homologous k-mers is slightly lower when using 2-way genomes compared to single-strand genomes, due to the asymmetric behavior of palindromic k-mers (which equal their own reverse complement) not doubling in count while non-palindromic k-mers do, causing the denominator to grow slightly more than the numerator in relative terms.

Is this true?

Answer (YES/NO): NO